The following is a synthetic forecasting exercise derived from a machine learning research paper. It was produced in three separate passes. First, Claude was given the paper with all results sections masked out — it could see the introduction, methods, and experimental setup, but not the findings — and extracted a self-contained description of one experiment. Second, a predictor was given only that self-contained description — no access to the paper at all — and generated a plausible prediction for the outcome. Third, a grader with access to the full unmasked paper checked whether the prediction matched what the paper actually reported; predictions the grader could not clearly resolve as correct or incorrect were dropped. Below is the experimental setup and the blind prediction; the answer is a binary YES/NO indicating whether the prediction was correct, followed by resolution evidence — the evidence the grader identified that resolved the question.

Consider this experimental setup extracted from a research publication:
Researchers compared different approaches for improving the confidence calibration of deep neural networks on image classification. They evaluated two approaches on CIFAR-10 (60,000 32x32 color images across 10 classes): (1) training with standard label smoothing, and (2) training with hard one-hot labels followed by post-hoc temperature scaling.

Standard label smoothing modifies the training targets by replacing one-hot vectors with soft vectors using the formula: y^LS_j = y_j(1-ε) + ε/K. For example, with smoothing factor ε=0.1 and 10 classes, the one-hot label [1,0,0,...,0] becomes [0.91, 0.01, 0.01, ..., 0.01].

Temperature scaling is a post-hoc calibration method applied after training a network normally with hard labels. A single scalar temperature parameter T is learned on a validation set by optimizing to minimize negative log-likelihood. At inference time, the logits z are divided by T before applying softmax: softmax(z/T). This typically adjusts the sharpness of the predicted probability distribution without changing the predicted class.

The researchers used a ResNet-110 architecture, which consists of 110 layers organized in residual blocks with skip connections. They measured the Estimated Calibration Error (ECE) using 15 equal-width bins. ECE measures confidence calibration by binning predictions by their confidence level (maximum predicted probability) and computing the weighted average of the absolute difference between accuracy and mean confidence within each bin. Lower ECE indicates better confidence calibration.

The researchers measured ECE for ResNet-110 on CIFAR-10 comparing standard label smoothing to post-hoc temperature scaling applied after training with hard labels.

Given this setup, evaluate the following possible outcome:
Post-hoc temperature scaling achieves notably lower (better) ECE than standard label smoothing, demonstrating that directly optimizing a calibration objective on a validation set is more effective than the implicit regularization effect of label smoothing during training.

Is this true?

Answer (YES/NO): YES